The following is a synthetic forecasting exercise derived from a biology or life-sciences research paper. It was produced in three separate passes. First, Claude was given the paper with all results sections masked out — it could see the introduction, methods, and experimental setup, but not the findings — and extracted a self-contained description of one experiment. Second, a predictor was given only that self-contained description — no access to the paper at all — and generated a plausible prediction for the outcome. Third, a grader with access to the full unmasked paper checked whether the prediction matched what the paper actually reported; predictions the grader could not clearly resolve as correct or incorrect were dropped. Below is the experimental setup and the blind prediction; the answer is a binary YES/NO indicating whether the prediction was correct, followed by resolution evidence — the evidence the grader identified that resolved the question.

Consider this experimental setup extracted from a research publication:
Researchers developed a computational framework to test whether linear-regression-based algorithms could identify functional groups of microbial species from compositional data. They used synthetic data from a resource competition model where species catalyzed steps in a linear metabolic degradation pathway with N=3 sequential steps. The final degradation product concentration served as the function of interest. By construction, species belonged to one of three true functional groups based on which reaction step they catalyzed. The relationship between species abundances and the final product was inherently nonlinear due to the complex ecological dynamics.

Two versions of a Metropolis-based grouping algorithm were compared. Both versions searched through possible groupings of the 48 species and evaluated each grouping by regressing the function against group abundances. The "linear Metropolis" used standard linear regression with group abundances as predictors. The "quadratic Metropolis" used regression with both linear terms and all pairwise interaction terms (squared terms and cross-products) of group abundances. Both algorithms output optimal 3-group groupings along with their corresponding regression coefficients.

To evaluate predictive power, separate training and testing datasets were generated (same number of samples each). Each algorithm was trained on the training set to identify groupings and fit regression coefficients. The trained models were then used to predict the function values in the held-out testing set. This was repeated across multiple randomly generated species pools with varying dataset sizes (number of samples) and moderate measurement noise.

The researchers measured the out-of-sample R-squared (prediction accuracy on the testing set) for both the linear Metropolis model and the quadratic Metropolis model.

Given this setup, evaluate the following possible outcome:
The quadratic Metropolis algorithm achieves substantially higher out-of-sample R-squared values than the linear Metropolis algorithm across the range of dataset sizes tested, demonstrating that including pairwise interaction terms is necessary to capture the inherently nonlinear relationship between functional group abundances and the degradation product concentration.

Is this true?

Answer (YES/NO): NO